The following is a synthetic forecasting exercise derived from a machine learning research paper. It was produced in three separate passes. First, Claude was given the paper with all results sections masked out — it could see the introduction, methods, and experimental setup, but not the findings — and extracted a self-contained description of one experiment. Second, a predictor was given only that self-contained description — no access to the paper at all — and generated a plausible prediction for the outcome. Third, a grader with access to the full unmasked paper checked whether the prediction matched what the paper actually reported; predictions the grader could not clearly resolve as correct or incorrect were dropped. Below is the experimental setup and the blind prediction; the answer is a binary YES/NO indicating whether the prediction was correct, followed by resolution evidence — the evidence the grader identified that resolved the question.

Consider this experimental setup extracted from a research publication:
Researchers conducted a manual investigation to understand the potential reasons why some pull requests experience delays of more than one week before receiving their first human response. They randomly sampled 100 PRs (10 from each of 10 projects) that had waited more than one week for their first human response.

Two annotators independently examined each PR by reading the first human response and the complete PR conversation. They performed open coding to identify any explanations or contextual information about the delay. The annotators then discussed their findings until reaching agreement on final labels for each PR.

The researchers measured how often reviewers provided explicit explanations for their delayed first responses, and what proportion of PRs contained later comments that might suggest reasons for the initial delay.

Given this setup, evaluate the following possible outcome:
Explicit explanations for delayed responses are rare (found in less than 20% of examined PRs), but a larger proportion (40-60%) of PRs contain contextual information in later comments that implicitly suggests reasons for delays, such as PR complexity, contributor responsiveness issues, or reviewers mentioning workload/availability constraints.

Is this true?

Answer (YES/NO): NO